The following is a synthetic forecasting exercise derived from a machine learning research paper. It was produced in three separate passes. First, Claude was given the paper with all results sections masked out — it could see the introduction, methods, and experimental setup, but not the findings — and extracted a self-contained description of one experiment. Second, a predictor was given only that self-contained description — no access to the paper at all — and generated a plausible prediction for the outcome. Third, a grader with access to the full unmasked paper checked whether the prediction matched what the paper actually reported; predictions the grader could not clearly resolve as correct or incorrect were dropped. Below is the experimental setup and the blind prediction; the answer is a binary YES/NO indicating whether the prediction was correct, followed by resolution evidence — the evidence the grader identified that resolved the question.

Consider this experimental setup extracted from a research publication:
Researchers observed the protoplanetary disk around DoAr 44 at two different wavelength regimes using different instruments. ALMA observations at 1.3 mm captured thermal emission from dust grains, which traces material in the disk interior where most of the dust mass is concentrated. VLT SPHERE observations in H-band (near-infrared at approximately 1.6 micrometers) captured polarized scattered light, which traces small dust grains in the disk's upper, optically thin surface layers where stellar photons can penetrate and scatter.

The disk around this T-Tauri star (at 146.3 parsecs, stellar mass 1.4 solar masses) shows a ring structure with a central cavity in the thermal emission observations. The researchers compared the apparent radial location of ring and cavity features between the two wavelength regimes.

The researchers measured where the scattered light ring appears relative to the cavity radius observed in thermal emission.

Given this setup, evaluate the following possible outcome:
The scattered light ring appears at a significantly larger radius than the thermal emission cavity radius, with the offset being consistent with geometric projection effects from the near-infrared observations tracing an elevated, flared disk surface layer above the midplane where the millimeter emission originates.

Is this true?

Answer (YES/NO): NO